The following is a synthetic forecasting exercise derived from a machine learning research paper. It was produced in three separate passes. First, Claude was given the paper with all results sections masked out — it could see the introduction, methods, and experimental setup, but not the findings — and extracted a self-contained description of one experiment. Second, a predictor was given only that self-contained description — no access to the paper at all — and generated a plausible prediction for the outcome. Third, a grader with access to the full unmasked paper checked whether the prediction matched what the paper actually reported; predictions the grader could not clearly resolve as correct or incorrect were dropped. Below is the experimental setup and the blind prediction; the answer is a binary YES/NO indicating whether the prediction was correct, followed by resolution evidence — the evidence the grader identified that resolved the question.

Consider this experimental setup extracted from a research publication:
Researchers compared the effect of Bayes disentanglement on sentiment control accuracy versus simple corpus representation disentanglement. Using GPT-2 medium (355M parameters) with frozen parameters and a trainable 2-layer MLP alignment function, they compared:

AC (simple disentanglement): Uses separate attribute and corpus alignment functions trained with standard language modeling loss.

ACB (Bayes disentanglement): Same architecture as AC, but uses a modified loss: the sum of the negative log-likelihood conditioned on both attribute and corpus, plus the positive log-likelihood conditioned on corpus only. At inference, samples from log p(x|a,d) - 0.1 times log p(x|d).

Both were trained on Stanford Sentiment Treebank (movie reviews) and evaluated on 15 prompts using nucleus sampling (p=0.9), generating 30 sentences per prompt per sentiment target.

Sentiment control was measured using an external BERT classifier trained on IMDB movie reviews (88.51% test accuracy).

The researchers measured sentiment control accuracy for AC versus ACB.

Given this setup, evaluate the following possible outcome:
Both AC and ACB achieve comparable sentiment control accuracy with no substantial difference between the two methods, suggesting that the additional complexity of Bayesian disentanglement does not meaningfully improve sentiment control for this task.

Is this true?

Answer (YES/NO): NO